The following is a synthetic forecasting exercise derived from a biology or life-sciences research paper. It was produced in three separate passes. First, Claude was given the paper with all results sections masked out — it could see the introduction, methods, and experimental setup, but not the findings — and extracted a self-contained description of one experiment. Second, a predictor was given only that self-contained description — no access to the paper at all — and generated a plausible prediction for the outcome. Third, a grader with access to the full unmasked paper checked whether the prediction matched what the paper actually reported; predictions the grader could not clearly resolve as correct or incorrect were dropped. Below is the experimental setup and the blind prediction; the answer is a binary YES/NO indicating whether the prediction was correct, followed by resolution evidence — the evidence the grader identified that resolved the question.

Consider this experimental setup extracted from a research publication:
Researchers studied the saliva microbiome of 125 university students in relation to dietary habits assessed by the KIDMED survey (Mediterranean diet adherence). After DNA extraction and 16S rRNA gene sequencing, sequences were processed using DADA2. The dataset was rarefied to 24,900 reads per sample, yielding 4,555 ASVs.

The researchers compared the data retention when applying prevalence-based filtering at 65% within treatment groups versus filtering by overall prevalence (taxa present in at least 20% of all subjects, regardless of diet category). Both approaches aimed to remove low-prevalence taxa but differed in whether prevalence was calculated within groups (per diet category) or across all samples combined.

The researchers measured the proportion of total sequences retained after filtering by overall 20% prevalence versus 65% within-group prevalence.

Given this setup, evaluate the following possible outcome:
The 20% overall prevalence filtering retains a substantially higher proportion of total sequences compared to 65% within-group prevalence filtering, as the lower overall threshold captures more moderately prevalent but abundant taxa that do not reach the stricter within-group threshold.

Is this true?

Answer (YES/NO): YES